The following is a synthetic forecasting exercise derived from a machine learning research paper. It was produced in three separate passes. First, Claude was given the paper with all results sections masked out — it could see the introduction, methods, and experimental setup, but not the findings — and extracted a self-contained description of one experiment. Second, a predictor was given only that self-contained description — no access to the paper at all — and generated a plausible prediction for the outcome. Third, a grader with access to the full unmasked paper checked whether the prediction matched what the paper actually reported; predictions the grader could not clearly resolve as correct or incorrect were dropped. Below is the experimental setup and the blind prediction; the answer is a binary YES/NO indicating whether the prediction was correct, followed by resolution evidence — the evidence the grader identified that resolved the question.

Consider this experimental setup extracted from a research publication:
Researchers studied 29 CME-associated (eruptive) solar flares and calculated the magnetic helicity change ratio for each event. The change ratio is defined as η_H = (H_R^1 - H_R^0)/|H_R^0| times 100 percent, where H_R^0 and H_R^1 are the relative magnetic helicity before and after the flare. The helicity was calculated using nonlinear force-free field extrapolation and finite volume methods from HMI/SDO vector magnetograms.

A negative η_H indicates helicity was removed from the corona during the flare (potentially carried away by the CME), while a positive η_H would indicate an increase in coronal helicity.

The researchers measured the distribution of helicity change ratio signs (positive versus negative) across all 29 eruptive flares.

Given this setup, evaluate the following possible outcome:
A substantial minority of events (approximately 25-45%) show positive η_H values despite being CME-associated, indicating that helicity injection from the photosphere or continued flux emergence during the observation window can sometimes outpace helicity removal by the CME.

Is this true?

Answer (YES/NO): NO